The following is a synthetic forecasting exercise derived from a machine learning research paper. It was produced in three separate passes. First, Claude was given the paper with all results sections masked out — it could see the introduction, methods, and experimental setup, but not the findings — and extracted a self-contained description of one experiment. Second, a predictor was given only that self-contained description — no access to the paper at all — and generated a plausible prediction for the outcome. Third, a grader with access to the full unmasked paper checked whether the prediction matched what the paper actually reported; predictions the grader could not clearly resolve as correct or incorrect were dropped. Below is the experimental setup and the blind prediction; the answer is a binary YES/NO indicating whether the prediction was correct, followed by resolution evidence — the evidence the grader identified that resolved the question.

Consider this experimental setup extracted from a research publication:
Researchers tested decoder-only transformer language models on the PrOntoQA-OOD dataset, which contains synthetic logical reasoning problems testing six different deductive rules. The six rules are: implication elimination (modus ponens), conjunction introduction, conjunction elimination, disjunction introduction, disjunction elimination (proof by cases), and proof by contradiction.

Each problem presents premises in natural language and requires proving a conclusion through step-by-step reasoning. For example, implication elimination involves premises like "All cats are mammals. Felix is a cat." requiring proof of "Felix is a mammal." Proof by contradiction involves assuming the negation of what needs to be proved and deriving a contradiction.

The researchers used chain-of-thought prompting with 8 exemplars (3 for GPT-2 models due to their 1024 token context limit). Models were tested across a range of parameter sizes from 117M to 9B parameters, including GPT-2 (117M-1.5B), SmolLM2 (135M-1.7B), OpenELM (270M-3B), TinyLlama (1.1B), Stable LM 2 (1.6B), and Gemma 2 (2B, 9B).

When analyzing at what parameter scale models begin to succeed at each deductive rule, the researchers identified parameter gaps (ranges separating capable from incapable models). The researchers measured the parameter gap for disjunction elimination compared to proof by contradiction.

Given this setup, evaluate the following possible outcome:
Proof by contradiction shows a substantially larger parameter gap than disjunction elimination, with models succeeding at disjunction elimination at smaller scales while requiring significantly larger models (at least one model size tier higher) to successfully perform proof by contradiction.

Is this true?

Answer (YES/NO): YES